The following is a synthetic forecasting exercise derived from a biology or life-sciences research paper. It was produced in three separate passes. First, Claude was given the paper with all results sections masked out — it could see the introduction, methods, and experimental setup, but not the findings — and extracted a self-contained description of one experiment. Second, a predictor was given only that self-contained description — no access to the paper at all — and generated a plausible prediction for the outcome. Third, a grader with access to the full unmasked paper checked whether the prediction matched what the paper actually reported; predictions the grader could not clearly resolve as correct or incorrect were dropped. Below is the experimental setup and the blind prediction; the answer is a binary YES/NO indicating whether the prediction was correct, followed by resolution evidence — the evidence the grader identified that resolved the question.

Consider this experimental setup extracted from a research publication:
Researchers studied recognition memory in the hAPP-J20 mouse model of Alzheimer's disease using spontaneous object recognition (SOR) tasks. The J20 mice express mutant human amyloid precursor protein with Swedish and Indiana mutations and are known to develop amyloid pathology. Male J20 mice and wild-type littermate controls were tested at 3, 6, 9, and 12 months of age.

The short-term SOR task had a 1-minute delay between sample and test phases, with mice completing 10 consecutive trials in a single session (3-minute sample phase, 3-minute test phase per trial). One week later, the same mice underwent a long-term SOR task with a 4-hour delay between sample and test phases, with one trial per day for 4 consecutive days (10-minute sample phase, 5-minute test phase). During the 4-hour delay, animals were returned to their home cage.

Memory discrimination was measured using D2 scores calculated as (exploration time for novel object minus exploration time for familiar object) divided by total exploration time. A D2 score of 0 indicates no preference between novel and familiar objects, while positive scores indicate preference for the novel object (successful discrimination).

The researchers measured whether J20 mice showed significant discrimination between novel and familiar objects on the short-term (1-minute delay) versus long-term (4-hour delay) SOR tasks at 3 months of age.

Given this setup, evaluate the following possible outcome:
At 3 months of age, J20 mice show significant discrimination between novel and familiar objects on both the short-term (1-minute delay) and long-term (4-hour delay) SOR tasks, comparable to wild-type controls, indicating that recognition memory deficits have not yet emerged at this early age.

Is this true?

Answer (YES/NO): NO